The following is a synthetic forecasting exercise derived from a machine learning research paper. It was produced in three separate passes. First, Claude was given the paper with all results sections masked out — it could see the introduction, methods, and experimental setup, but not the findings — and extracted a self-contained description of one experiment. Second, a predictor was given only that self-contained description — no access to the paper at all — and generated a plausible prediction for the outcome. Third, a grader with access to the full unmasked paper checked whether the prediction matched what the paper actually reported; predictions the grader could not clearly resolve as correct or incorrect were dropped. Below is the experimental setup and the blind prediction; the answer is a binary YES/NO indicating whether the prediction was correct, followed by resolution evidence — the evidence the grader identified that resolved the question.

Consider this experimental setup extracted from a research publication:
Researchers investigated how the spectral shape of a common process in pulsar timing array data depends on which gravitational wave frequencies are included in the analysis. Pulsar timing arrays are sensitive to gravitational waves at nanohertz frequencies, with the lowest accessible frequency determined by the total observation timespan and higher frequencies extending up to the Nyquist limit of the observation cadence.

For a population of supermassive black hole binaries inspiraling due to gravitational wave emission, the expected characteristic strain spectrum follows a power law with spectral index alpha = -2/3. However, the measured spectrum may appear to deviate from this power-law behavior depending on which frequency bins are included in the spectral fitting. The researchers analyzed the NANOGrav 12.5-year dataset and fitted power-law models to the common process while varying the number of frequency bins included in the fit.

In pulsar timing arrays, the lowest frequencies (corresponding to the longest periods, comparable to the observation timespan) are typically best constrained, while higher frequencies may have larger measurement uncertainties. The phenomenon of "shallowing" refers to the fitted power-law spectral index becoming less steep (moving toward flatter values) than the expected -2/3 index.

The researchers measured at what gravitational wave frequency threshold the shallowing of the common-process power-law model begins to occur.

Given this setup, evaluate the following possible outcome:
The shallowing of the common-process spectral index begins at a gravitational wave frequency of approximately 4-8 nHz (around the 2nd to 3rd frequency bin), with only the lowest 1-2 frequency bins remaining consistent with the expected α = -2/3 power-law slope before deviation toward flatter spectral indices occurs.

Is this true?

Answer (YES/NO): NO